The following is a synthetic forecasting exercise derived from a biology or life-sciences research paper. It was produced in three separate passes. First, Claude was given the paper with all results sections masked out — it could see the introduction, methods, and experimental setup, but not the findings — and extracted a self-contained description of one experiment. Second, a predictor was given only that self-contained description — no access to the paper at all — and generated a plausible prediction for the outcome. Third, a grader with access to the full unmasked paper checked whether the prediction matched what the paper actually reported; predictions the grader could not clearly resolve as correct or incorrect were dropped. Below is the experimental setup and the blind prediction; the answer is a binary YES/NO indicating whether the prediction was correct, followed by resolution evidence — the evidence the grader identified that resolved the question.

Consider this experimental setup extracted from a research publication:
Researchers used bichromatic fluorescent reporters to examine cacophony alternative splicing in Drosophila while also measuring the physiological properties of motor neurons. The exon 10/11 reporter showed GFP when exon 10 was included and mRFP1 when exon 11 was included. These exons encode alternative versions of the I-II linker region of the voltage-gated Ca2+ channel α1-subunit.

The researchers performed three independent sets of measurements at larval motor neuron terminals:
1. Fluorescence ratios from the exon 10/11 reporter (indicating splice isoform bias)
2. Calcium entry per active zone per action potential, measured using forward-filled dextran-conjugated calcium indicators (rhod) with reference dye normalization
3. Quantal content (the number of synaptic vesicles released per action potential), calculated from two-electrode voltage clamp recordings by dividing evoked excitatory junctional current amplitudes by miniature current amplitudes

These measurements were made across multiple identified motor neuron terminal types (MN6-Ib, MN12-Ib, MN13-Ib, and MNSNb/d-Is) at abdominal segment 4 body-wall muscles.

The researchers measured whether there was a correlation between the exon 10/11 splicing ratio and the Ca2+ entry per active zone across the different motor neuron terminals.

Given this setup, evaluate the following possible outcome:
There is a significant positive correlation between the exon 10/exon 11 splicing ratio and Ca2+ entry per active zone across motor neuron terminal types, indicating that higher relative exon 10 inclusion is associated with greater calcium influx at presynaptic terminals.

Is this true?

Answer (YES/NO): NO